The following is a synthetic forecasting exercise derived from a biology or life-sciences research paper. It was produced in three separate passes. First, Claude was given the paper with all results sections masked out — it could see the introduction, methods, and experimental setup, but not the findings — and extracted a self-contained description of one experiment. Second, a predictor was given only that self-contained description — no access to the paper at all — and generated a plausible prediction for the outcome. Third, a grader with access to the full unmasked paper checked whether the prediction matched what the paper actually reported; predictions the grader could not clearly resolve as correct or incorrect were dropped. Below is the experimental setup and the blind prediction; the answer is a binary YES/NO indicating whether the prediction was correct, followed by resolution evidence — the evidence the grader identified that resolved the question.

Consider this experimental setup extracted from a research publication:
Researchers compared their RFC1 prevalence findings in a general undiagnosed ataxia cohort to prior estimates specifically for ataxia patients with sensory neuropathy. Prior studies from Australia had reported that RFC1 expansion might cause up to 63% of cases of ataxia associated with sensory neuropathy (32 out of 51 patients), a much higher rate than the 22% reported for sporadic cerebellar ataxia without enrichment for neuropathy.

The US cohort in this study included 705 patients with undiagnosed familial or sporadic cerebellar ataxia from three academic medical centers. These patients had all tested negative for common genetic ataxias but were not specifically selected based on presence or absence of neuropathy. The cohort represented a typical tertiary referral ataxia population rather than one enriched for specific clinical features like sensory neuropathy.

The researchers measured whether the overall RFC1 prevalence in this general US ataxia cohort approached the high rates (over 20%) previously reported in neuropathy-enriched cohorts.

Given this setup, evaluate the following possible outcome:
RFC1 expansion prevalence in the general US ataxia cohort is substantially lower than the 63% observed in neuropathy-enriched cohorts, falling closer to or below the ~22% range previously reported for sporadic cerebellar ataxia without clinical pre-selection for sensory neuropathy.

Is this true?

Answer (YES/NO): YES